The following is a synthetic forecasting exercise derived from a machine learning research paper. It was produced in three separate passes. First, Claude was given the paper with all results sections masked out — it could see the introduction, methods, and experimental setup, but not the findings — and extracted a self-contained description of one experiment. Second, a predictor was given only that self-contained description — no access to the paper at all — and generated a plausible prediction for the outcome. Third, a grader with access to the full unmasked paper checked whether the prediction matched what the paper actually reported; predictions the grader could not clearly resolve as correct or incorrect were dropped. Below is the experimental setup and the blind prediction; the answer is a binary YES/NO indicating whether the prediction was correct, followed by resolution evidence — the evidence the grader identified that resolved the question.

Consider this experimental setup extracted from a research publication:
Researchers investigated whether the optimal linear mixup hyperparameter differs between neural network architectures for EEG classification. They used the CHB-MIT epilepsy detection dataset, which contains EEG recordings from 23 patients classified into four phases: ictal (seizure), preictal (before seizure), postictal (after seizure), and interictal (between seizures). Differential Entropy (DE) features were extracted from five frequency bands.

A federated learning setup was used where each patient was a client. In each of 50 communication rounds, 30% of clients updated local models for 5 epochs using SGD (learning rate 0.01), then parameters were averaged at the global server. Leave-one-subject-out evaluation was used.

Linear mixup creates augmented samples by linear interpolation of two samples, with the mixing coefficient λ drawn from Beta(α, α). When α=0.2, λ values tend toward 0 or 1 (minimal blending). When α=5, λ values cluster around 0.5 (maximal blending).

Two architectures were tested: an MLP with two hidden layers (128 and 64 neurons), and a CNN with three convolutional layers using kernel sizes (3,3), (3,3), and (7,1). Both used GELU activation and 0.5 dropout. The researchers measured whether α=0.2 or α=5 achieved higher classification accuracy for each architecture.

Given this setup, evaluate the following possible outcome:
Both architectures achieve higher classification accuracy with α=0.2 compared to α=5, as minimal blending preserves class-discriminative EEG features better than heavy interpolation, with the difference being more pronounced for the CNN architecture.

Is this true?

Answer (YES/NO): NO